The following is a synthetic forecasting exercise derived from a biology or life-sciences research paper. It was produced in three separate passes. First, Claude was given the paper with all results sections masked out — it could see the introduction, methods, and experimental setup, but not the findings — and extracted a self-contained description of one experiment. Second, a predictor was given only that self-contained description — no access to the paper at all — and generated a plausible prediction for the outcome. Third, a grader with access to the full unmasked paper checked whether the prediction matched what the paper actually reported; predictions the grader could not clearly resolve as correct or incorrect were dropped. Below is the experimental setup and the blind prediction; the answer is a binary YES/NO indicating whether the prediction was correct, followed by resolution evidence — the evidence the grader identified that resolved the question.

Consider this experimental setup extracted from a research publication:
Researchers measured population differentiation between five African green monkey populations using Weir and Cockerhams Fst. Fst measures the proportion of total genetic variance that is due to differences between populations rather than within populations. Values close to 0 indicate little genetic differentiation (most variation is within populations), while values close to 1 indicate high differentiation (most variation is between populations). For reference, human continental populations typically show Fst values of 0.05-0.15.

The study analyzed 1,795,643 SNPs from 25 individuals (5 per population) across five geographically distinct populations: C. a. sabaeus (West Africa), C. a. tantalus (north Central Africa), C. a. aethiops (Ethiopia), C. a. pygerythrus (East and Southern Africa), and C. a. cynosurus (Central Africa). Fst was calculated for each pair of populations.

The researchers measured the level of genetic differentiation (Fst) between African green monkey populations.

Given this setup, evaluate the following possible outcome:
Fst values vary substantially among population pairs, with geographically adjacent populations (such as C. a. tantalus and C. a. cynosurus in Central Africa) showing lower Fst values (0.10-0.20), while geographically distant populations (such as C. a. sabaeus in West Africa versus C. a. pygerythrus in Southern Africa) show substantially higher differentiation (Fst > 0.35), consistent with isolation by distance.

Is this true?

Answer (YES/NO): NO